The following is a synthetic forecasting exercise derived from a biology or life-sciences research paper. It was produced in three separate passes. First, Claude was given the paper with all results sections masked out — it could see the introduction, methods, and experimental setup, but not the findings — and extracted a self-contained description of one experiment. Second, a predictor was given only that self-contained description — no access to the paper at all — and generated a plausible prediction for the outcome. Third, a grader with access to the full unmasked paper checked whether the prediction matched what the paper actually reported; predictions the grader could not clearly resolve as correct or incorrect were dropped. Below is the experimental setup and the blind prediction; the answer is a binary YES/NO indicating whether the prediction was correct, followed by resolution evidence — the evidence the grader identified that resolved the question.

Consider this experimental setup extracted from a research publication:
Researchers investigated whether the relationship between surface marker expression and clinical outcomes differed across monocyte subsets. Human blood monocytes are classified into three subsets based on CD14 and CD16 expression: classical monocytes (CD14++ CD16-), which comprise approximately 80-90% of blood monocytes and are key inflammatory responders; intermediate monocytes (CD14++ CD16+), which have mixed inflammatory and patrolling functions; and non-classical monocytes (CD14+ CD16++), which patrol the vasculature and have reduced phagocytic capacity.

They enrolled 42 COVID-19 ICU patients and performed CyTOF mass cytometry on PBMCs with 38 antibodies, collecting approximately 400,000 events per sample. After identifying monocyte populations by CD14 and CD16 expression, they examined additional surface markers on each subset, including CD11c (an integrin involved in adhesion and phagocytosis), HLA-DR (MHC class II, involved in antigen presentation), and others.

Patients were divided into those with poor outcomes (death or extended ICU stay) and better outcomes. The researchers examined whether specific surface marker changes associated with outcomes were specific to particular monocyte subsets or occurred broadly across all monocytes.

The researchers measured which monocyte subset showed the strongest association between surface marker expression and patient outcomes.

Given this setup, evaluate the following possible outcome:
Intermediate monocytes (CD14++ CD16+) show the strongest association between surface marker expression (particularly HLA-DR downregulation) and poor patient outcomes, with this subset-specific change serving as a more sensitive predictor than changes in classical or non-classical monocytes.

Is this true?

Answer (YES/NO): NO